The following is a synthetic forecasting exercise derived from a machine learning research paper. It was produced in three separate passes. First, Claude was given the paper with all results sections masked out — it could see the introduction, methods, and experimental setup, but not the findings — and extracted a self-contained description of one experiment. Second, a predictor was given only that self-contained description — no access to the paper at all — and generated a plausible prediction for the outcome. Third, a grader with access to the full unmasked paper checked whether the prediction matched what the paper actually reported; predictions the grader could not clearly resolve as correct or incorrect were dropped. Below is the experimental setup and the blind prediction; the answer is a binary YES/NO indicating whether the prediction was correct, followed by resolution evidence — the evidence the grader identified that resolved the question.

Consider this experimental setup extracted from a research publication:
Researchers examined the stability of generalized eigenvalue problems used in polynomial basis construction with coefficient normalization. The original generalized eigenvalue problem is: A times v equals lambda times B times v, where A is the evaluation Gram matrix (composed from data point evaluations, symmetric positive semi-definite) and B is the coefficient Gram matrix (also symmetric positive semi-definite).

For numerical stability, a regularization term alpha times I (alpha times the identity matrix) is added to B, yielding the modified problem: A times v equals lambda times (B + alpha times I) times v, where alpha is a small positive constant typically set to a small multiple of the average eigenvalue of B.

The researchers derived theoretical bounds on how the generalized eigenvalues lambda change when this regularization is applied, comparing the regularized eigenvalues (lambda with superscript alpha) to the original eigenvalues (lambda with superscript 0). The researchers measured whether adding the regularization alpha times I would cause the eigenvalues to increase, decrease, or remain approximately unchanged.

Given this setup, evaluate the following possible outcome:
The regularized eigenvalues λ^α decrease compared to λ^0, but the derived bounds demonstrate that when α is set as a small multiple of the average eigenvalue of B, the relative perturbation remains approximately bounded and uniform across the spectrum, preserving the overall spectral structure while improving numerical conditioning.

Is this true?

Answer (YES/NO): NO